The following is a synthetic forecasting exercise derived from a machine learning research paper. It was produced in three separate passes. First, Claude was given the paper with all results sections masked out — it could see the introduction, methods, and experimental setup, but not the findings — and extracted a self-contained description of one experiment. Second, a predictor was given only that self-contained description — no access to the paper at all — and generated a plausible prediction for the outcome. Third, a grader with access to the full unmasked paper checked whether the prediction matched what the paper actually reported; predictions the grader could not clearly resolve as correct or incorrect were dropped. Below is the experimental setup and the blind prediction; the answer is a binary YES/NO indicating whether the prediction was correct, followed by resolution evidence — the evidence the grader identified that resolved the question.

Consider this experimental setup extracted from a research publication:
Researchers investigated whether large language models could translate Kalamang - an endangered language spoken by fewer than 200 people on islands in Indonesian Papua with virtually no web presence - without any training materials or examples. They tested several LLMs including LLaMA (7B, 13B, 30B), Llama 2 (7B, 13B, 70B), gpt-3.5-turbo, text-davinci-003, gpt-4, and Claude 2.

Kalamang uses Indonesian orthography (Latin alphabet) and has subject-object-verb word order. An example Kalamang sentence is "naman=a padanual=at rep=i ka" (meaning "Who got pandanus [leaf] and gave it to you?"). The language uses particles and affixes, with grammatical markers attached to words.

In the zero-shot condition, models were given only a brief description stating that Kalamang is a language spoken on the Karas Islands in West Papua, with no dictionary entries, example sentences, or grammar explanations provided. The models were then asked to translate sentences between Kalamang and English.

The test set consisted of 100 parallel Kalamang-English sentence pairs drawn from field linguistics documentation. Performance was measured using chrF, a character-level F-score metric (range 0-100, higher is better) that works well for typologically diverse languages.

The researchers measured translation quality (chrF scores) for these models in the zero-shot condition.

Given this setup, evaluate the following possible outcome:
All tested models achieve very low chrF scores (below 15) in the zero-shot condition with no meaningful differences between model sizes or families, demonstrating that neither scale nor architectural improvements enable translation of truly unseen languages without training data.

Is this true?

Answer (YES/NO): NO